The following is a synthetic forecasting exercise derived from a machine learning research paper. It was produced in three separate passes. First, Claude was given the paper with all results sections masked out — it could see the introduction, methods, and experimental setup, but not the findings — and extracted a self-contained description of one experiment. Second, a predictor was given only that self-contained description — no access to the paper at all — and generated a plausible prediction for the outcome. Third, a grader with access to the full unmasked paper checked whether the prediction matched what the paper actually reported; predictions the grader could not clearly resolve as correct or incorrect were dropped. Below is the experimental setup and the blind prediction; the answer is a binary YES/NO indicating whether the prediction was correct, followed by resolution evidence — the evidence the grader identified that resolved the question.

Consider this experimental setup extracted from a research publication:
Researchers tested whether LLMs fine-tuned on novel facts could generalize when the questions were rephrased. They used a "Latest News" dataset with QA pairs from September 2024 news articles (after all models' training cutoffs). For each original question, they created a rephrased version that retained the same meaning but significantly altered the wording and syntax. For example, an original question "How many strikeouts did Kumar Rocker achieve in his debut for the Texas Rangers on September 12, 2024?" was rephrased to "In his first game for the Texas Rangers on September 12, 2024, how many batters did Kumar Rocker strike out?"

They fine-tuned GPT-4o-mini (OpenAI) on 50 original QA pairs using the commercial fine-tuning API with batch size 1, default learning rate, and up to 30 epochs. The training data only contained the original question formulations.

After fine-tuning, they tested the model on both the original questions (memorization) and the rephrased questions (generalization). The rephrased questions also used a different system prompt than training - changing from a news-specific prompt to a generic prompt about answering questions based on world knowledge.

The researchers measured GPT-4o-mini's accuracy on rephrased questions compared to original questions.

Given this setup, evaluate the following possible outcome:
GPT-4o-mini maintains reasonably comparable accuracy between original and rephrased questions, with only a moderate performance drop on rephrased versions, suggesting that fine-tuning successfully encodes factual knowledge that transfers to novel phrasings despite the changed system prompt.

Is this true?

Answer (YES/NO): YES